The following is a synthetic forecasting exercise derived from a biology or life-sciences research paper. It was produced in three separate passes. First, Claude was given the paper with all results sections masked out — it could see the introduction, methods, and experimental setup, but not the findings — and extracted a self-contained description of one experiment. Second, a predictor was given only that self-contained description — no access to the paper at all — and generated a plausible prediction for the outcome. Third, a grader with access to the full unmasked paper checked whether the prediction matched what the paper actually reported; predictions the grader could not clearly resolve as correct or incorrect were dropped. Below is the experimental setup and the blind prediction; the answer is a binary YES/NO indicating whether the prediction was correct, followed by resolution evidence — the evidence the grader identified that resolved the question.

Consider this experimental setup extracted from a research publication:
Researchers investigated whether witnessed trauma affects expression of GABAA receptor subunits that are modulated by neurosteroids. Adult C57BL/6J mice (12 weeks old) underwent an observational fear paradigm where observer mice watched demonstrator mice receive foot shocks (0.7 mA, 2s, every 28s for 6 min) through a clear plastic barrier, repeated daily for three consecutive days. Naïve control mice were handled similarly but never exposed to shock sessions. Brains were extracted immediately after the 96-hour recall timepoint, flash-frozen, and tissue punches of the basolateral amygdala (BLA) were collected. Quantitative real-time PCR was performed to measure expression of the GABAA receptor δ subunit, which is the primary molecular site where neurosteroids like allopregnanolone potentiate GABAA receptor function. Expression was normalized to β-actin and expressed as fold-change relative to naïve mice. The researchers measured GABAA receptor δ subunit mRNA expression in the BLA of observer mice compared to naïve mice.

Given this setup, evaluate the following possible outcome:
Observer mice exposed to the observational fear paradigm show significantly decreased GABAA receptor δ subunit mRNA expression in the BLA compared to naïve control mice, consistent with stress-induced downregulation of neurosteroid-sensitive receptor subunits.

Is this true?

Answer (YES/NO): YES